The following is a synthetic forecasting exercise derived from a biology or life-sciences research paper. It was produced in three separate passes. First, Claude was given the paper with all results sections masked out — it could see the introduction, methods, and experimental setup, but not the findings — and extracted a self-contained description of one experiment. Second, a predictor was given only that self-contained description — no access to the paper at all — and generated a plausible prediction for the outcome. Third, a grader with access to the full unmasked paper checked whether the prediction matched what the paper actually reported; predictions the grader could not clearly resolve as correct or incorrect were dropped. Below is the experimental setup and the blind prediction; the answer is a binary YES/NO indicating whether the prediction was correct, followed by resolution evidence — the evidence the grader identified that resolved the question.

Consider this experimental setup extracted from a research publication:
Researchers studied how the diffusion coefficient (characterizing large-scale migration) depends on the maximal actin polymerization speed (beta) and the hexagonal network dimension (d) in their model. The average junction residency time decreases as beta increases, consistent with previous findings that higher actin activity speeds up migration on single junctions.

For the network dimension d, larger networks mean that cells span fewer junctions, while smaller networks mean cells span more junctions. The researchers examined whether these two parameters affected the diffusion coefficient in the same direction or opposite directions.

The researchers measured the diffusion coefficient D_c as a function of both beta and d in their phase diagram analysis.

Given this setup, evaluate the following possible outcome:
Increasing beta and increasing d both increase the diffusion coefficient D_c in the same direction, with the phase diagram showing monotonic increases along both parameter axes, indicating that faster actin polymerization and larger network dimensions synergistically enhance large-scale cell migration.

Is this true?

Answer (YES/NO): YES